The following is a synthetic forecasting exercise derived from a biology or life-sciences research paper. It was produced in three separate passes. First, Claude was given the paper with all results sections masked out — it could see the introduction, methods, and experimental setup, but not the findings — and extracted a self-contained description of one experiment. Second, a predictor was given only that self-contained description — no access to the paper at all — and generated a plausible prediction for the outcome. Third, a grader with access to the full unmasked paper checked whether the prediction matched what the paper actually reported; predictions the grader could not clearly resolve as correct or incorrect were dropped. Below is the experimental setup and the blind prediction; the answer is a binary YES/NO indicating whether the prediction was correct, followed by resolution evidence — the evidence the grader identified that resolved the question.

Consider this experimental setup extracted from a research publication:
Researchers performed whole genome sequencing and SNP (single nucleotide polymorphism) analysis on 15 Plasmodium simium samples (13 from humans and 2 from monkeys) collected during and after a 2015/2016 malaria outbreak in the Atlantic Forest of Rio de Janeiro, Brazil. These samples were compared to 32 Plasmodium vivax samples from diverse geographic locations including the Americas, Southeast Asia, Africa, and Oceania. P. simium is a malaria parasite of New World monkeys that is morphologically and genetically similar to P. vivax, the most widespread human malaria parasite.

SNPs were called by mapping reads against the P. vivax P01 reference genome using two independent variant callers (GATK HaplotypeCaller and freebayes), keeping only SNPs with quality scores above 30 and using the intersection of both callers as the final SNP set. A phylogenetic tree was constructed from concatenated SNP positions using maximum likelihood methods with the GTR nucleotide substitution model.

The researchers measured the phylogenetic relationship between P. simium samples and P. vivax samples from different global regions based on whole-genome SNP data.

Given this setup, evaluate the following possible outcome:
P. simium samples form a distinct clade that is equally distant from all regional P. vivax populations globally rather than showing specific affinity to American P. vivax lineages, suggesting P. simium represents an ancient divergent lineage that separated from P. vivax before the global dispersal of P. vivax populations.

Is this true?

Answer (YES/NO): NO